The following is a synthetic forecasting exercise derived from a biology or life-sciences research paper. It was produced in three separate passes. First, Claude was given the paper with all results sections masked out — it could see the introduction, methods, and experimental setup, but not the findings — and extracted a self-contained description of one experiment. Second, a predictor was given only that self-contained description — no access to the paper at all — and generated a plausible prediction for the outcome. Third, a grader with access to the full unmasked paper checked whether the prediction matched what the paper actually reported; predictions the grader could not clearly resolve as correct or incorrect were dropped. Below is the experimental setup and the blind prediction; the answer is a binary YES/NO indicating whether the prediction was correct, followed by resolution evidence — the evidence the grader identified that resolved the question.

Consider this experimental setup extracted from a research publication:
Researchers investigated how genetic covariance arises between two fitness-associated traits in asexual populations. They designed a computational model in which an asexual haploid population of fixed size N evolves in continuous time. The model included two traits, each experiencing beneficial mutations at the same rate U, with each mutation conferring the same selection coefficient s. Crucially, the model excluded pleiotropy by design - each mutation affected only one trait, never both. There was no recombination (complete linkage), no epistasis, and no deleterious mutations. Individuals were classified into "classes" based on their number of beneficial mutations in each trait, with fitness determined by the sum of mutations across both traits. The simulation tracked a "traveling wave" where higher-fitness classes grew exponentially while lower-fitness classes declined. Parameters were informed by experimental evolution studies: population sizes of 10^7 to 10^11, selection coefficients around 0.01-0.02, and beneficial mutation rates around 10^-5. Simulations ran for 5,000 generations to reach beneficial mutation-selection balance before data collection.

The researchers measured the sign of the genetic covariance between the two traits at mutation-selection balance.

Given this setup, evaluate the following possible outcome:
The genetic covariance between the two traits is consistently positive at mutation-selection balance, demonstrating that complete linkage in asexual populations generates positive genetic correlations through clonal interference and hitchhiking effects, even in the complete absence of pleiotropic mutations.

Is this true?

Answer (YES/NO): NO